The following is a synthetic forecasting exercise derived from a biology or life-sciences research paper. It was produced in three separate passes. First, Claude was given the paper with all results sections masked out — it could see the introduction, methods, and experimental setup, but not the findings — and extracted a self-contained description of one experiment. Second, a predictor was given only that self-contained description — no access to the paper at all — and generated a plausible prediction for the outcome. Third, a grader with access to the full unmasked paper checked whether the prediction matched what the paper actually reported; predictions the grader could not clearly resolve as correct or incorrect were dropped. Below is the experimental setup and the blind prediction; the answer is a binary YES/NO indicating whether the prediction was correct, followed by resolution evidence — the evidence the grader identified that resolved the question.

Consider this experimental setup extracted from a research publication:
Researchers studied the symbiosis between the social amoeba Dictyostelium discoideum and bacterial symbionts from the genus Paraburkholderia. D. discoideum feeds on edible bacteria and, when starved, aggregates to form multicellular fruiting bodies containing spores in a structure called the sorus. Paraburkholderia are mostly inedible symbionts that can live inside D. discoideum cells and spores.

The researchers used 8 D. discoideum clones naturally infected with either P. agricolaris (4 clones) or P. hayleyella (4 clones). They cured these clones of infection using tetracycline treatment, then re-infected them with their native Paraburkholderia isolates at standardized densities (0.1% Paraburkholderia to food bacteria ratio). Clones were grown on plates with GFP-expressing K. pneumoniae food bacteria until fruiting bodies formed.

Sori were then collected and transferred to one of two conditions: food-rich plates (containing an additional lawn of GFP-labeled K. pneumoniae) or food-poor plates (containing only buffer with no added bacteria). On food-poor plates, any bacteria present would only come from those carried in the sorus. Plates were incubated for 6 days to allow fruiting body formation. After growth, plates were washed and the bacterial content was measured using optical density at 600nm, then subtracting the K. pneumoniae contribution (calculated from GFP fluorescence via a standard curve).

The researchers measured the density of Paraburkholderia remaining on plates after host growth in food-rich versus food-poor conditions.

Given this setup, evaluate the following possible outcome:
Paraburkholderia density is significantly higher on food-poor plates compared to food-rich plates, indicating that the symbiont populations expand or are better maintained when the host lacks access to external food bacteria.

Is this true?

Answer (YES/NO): YES